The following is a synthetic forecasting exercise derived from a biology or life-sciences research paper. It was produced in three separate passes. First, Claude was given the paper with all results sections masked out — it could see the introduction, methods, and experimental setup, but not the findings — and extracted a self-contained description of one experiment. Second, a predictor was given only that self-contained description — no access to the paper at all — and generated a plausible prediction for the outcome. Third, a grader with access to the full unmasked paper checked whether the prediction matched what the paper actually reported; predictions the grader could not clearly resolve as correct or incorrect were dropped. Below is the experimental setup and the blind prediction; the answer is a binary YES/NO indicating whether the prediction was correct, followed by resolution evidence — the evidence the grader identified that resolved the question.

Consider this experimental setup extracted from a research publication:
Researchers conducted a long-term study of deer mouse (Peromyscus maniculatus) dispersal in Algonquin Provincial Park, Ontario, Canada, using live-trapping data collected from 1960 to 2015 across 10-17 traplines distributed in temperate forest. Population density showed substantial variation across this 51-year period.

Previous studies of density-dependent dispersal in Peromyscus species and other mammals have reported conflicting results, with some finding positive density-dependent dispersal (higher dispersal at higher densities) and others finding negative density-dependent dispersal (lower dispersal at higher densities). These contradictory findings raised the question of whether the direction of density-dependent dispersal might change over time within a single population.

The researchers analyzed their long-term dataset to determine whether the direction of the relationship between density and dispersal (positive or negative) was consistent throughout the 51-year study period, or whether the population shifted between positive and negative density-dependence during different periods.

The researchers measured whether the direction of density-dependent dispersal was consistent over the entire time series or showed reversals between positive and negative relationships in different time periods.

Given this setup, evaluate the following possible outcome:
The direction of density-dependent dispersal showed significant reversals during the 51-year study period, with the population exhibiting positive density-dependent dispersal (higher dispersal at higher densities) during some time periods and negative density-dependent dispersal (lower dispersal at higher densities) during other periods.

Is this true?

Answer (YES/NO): NO